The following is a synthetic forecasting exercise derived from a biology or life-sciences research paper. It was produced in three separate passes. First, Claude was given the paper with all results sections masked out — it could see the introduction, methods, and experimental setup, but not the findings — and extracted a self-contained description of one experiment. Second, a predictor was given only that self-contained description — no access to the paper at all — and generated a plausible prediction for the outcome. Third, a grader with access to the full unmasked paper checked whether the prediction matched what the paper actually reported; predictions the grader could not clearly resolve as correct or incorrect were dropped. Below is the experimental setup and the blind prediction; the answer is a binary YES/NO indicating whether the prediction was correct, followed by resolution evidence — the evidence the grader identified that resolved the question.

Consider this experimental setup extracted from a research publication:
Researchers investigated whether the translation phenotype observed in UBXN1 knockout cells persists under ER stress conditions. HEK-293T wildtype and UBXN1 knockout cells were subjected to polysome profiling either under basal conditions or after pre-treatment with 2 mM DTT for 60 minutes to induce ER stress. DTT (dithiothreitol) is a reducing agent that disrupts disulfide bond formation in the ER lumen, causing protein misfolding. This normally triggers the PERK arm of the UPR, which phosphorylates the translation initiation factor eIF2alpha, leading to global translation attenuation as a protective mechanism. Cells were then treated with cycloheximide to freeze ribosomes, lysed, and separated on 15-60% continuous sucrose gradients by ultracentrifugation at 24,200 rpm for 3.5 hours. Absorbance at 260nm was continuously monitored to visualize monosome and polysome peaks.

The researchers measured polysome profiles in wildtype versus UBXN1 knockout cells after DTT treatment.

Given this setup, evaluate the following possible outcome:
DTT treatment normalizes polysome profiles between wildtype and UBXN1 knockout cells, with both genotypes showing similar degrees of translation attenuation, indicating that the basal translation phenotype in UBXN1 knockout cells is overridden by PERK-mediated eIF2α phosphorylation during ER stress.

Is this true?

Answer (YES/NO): NO